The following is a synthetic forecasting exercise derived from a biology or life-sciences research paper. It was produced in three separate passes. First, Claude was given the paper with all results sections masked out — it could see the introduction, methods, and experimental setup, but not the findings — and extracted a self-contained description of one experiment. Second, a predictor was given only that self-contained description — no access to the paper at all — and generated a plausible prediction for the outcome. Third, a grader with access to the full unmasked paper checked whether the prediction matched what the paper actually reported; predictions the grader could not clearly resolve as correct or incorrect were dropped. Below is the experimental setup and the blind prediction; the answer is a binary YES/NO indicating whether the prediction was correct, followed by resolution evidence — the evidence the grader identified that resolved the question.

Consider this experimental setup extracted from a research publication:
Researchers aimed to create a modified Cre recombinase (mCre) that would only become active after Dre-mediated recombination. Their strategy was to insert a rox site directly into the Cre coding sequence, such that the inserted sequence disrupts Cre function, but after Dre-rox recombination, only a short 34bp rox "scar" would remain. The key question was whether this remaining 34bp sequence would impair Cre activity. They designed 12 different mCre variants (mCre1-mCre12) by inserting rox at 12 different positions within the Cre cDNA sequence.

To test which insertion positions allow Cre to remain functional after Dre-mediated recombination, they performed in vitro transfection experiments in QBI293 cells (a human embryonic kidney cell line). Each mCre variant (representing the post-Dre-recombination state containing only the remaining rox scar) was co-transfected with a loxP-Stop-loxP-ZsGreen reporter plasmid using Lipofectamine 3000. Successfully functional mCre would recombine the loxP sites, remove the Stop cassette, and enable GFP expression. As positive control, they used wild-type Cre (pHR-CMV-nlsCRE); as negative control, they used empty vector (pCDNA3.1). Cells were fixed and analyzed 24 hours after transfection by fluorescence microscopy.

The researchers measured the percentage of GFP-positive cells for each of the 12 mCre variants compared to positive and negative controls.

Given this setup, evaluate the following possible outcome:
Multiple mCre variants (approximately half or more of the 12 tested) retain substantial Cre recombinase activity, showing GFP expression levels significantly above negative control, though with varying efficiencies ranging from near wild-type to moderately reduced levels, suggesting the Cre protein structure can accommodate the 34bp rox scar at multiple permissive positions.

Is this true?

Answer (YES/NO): NO